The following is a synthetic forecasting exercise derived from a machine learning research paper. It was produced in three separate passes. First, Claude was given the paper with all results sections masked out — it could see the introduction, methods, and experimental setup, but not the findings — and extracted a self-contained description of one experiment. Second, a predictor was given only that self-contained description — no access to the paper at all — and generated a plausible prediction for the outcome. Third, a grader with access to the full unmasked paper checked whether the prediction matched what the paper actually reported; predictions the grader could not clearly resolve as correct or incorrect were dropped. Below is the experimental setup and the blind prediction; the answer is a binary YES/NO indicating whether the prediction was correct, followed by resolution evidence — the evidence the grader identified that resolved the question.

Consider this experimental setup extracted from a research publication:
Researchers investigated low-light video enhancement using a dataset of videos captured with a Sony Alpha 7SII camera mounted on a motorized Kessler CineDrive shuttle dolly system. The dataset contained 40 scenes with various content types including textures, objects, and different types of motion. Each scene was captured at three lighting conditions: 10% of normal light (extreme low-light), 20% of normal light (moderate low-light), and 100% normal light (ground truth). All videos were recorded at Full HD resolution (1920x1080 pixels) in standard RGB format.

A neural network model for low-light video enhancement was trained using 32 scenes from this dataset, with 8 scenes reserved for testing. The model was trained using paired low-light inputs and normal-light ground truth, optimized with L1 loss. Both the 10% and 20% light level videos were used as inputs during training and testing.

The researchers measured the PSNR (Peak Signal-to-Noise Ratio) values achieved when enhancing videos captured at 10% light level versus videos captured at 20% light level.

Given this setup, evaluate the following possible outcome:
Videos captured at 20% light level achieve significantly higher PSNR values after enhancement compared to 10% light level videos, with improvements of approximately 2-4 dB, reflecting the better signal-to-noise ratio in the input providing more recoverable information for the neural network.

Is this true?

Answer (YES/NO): YES